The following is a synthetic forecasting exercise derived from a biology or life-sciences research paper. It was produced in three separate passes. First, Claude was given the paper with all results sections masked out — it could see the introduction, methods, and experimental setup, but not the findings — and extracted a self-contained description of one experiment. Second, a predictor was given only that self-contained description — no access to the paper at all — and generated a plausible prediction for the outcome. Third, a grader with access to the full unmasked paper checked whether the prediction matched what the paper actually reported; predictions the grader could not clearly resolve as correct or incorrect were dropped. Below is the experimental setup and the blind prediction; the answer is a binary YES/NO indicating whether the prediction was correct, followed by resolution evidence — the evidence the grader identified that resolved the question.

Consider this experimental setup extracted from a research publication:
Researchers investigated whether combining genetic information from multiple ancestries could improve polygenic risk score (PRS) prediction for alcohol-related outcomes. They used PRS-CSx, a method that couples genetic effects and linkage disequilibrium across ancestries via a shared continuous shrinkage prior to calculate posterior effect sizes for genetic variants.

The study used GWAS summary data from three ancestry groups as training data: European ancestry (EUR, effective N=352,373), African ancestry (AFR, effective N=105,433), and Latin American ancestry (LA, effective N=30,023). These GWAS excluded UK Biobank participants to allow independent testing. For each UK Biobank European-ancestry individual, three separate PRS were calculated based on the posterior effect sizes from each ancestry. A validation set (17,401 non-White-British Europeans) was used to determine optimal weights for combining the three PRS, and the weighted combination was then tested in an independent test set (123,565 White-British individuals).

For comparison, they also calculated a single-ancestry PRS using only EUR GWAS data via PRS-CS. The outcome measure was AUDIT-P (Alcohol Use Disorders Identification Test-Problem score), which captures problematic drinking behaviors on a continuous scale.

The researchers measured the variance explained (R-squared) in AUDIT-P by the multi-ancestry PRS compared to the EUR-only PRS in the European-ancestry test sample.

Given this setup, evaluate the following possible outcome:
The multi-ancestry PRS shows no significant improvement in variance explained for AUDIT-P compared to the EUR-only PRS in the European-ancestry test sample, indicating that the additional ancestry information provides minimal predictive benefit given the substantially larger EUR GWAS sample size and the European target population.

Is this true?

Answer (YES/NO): NO